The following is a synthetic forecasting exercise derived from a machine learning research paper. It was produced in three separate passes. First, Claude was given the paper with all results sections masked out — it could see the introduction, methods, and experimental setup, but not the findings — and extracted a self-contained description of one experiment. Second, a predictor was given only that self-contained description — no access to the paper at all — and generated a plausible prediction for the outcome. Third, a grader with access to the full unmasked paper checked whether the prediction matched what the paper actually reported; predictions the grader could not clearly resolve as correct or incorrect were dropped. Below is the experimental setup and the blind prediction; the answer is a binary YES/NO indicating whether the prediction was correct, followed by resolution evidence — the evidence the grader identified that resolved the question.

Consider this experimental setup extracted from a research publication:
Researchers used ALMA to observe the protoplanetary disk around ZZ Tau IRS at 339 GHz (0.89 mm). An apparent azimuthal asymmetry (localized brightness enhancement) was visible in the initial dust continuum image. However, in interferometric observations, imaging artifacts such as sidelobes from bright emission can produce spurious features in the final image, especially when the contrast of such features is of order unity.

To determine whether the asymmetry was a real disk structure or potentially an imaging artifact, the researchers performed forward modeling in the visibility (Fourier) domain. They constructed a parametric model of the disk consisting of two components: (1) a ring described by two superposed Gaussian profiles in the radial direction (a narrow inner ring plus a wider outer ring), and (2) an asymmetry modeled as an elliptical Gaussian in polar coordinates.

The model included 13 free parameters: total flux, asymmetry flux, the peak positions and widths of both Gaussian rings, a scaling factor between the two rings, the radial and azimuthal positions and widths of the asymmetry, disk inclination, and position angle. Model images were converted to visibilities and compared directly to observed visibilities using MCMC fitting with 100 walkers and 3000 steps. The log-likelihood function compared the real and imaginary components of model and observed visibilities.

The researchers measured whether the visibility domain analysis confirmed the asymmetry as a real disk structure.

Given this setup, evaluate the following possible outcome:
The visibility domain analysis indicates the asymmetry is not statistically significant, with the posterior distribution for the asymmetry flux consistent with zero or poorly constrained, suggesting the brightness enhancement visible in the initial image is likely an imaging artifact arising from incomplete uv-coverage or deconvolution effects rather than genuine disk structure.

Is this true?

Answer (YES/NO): NO